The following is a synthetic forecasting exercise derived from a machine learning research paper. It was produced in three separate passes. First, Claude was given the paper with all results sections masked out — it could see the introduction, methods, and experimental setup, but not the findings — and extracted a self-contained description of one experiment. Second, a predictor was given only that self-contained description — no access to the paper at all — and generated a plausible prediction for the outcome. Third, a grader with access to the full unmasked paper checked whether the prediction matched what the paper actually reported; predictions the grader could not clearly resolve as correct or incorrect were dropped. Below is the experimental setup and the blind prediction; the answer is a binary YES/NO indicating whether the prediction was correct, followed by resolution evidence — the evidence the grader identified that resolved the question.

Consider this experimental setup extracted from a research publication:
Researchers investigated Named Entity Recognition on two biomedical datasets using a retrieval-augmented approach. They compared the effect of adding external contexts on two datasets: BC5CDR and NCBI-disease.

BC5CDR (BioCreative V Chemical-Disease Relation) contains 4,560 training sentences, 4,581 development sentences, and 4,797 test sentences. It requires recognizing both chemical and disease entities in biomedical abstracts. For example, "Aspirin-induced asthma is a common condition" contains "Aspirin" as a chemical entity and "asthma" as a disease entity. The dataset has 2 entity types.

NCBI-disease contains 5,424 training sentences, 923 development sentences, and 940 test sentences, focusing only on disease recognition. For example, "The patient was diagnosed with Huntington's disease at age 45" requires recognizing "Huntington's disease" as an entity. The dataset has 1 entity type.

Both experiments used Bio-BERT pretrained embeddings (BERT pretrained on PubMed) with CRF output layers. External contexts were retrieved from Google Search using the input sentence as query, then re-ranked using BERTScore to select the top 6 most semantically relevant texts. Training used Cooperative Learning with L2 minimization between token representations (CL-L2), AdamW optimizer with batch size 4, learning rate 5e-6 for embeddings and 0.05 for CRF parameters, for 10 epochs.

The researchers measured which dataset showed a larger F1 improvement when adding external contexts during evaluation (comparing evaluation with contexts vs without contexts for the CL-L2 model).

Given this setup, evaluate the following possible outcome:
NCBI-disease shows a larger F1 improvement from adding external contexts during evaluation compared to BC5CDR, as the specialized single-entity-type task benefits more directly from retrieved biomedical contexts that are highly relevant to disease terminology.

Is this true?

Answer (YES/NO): NO